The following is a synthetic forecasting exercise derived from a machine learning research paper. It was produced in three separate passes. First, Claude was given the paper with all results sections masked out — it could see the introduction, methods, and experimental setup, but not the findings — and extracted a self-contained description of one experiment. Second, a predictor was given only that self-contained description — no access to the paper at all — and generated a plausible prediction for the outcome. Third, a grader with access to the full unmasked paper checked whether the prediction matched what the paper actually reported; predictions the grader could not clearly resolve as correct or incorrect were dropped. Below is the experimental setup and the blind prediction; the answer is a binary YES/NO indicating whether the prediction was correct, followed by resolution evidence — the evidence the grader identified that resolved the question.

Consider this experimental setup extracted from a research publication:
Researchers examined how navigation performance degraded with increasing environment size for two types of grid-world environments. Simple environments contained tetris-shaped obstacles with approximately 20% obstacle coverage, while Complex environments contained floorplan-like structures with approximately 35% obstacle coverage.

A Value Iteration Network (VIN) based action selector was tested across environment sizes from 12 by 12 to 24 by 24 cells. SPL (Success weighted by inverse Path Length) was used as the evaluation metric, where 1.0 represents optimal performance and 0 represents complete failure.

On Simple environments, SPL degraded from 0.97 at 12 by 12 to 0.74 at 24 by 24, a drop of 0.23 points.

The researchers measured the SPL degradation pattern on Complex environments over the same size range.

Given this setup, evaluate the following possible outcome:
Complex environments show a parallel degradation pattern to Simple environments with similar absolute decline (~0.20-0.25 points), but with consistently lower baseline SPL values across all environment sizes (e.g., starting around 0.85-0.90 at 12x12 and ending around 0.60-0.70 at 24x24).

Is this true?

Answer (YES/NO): NO